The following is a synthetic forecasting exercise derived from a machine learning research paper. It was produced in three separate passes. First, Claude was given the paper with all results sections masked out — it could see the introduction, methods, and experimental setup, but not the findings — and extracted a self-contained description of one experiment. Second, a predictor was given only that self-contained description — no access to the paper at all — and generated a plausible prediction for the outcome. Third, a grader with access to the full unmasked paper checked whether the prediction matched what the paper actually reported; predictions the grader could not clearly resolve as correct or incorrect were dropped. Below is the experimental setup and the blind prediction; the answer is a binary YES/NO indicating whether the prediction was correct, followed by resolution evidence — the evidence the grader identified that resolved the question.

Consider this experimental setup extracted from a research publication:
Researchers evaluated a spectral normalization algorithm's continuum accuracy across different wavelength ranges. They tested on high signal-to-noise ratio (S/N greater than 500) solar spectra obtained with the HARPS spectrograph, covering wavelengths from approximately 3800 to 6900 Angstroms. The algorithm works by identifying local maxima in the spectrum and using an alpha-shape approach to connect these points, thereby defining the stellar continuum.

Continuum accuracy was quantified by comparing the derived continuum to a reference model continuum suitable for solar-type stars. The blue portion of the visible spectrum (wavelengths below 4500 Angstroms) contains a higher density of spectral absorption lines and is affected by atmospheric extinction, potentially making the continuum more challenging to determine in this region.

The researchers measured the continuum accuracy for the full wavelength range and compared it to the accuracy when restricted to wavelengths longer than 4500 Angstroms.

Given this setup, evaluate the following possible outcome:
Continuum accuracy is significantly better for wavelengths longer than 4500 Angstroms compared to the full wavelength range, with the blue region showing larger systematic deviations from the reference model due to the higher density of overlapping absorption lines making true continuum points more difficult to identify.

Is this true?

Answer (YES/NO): YES